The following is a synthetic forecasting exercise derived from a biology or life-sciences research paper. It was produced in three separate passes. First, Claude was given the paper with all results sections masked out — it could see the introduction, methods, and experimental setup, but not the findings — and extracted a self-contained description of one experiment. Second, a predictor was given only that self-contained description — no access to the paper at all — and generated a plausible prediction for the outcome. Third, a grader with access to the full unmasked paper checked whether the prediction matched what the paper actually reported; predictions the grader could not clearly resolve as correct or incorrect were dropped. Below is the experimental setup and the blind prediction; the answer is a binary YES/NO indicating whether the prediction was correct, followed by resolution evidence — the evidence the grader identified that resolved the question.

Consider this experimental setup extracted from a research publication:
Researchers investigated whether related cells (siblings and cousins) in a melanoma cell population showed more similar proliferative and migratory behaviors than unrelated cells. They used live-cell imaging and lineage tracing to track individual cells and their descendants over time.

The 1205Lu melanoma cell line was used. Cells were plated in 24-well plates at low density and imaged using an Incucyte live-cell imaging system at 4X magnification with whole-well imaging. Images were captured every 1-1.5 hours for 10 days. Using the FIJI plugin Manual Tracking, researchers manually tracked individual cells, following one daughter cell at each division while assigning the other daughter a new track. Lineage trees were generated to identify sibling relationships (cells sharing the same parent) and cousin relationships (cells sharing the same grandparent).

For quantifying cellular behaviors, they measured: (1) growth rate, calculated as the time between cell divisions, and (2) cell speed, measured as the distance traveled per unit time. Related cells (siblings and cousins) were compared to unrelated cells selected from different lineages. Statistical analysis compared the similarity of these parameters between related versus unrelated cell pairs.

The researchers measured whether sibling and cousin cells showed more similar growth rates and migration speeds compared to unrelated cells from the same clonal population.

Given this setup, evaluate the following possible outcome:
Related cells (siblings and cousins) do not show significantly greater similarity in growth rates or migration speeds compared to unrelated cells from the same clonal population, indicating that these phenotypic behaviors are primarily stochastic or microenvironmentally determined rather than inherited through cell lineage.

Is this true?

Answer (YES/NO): NO